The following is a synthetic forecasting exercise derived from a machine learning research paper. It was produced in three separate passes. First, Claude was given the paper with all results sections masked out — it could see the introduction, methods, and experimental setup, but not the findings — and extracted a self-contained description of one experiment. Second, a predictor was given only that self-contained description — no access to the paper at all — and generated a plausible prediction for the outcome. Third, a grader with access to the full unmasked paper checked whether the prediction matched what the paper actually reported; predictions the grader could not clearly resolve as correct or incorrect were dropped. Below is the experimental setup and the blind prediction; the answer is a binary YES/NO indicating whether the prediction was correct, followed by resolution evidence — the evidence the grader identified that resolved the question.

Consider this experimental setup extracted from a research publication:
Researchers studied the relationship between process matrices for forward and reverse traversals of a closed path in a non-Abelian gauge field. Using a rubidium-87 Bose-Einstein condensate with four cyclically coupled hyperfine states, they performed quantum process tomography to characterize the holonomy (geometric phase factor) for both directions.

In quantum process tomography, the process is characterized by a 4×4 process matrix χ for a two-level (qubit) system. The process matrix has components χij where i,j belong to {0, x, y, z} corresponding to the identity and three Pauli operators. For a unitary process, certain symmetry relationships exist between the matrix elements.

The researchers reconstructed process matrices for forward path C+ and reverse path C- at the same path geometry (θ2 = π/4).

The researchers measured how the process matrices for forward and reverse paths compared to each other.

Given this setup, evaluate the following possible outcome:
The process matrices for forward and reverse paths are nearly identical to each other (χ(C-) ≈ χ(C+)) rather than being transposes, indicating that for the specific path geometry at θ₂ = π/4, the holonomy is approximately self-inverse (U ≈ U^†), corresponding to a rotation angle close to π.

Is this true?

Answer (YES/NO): NO